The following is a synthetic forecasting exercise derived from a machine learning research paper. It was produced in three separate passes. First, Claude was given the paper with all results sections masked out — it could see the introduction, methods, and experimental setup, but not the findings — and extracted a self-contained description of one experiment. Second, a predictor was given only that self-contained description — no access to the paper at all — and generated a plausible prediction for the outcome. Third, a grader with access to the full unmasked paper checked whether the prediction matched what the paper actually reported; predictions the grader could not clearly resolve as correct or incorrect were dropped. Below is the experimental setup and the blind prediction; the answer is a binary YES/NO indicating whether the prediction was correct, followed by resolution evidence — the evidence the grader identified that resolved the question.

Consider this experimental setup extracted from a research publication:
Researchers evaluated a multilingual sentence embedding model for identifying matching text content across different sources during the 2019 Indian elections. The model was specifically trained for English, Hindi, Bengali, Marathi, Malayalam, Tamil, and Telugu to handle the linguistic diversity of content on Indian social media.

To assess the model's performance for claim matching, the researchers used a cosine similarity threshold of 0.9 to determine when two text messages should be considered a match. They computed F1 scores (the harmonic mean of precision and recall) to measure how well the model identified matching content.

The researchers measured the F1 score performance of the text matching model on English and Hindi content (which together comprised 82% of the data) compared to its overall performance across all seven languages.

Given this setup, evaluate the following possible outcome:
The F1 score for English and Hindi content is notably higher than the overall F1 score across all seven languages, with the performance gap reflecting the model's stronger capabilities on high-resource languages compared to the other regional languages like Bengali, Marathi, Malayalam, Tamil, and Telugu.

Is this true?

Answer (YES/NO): YES